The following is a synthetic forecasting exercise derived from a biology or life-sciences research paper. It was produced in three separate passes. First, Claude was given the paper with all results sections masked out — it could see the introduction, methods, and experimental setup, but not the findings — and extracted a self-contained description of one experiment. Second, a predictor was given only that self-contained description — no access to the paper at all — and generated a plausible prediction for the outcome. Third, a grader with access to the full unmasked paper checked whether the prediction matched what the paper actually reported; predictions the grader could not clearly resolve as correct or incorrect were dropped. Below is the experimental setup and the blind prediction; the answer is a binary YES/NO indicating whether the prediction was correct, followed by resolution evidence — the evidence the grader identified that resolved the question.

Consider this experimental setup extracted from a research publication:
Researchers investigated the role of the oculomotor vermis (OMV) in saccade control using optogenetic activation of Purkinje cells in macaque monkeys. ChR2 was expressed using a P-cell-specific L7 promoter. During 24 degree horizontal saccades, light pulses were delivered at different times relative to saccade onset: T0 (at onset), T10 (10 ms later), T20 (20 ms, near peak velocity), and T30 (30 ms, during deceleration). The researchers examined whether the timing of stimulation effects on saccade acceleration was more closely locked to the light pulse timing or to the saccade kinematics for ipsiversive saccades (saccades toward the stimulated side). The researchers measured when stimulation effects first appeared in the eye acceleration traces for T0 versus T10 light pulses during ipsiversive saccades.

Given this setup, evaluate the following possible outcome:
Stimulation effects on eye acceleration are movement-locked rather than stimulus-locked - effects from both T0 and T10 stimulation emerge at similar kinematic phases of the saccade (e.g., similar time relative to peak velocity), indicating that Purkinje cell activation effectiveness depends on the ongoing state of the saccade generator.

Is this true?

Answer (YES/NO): YES